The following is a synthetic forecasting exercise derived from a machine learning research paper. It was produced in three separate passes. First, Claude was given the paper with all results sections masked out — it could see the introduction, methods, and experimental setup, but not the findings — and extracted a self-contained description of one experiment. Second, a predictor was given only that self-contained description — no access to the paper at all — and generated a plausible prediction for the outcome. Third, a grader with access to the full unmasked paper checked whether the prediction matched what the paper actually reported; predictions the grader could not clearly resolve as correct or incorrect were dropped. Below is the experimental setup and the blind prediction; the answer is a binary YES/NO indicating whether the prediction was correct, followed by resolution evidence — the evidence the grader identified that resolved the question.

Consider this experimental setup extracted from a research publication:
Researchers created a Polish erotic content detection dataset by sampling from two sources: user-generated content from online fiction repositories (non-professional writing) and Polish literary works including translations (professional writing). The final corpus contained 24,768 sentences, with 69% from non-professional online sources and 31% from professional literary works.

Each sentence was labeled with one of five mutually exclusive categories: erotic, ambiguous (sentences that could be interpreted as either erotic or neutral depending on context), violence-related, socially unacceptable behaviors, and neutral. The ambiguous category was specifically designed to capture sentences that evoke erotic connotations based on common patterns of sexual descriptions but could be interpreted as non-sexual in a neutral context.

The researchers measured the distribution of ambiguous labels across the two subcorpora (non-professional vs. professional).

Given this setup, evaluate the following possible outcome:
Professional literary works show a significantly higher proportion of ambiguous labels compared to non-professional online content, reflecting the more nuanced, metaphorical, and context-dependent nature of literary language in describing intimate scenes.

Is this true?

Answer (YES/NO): NO